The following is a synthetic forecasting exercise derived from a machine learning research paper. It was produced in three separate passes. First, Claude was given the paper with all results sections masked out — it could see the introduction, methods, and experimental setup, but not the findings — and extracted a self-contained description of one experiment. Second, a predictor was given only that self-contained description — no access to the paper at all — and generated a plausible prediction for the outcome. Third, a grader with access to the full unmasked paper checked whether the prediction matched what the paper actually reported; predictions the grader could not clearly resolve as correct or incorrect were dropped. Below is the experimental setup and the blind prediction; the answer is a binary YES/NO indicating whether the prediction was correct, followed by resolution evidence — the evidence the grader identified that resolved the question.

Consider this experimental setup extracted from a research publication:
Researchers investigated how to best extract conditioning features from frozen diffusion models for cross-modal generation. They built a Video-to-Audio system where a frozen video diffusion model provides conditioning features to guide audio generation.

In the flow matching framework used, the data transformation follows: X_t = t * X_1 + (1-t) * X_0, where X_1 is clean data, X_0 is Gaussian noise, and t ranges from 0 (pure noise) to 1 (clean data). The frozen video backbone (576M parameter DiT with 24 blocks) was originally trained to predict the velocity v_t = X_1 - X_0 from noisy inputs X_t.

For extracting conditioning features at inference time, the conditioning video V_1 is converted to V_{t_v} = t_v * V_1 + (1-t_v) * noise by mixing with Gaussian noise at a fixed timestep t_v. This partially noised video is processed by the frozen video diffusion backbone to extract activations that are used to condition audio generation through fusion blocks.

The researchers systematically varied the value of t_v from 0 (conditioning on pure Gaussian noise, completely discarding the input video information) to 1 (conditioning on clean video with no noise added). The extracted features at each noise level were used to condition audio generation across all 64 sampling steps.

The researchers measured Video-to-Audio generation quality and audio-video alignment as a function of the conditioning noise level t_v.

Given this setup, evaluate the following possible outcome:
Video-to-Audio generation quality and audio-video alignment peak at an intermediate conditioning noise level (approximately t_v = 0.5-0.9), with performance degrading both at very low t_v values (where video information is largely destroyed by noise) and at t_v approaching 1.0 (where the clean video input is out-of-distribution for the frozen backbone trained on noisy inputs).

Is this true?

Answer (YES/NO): NO